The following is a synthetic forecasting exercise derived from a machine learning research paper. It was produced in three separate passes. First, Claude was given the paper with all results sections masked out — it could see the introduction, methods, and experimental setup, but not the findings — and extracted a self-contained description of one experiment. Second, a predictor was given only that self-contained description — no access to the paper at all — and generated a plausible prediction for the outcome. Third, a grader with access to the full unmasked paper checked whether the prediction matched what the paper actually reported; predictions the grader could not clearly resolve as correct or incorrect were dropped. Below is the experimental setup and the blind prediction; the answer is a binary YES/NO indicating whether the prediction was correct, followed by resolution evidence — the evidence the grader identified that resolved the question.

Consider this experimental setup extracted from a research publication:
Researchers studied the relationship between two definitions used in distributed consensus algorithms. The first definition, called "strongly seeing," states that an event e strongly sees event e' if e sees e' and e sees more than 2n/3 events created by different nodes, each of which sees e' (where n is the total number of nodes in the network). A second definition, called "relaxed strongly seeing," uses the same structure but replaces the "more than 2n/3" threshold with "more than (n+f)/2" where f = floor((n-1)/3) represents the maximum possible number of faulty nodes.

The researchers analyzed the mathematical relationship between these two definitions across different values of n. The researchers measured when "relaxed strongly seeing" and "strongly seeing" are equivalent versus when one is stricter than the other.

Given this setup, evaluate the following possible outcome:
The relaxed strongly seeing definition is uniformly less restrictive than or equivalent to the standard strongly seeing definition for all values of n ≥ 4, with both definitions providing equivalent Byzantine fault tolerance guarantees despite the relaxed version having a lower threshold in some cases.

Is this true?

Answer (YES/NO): YES